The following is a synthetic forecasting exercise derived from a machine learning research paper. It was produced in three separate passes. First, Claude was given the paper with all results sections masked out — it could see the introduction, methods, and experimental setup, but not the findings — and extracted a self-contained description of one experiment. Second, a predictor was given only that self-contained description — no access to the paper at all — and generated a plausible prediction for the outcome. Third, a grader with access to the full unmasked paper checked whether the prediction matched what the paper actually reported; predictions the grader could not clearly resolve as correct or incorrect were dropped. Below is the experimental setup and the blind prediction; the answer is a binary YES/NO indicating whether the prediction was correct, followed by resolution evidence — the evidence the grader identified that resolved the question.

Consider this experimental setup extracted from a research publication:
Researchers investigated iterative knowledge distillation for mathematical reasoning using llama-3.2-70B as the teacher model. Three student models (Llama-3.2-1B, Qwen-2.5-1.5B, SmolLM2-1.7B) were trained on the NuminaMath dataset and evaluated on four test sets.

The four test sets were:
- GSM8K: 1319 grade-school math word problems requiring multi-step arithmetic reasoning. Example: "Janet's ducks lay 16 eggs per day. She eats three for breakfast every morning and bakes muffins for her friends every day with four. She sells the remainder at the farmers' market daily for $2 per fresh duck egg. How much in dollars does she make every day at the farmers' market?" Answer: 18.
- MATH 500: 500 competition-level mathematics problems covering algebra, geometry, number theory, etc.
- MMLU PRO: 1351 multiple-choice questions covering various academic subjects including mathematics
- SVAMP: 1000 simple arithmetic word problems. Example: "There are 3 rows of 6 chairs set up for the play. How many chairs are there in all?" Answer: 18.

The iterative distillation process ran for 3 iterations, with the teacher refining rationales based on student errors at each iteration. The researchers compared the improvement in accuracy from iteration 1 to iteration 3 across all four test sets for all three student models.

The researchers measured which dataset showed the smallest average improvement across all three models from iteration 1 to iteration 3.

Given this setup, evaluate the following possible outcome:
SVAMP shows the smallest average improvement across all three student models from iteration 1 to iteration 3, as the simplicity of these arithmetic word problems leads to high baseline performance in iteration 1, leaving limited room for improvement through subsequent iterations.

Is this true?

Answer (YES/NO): NO